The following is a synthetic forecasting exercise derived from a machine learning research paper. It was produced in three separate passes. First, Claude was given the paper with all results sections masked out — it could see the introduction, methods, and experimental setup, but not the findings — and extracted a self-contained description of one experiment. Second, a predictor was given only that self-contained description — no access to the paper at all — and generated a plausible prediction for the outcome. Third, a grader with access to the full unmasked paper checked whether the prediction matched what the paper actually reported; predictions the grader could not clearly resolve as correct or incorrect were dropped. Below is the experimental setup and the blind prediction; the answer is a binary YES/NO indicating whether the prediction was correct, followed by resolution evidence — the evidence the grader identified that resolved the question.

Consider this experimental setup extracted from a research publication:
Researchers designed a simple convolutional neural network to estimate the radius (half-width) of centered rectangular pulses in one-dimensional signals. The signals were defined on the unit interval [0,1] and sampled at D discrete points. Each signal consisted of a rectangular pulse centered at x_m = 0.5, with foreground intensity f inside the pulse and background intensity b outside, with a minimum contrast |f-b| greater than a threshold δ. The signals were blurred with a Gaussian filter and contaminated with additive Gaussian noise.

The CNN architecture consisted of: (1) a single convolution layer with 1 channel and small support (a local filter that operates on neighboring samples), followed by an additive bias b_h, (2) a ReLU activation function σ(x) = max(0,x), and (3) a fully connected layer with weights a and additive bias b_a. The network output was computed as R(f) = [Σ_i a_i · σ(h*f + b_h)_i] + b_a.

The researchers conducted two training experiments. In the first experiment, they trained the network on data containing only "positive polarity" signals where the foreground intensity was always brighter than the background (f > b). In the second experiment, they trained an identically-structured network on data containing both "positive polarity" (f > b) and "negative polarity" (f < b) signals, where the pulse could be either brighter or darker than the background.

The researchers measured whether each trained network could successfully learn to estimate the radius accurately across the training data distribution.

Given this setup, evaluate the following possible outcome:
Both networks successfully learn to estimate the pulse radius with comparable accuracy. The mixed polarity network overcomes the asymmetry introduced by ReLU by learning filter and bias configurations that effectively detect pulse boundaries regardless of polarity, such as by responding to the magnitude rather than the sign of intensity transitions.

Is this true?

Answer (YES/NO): NO